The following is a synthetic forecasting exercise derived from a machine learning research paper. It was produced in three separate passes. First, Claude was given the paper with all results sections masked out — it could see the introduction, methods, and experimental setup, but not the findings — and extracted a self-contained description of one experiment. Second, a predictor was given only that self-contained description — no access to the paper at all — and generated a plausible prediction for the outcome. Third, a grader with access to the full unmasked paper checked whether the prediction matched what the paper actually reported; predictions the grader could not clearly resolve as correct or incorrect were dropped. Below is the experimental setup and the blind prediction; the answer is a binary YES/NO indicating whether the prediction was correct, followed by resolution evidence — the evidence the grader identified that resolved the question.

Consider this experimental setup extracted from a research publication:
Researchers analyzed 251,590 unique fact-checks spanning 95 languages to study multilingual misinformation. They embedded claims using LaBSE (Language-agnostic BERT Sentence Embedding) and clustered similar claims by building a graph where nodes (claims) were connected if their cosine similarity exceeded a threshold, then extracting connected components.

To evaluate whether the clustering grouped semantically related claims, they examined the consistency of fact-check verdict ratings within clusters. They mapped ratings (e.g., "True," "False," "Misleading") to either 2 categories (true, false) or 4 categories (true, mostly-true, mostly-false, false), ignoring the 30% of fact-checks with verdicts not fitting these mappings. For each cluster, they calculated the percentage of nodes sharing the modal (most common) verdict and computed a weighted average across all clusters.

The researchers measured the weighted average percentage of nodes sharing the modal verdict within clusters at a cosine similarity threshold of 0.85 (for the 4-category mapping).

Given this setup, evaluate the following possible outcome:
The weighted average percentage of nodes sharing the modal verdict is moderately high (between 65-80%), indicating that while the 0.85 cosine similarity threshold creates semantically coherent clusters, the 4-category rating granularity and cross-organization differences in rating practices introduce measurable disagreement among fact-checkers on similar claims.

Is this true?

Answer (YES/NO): NO